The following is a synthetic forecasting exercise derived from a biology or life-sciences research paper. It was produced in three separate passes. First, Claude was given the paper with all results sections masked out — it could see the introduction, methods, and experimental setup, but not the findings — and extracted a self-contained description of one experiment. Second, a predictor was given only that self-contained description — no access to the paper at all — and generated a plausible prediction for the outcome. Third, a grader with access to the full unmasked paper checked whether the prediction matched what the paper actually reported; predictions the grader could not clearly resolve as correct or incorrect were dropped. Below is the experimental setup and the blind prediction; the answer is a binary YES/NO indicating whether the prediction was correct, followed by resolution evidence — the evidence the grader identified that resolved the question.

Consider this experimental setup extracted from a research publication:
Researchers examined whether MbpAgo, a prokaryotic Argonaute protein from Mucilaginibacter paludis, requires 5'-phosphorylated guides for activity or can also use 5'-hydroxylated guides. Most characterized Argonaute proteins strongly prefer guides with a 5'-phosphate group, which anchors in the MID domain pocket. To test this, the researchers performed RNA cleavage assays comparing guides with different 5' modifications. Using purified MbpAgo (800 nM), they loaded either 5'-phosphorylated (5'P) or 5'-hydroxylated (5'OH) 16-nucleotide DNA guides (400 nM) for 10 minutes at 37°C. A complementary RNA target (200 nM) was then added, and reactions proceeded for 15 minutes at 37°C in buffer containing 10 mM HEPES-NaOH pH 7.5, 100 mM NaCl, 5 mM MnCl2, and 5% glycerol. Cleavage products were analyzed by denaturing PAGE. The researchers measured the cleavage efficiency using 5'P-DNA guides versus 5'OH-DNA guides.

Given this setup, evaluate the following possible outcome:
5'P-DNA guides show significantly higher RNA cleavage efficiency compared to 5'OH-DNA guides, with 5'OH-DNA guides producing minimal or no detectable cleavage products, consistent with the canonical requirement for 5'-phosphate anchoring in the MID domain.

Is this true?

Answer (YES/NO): NO